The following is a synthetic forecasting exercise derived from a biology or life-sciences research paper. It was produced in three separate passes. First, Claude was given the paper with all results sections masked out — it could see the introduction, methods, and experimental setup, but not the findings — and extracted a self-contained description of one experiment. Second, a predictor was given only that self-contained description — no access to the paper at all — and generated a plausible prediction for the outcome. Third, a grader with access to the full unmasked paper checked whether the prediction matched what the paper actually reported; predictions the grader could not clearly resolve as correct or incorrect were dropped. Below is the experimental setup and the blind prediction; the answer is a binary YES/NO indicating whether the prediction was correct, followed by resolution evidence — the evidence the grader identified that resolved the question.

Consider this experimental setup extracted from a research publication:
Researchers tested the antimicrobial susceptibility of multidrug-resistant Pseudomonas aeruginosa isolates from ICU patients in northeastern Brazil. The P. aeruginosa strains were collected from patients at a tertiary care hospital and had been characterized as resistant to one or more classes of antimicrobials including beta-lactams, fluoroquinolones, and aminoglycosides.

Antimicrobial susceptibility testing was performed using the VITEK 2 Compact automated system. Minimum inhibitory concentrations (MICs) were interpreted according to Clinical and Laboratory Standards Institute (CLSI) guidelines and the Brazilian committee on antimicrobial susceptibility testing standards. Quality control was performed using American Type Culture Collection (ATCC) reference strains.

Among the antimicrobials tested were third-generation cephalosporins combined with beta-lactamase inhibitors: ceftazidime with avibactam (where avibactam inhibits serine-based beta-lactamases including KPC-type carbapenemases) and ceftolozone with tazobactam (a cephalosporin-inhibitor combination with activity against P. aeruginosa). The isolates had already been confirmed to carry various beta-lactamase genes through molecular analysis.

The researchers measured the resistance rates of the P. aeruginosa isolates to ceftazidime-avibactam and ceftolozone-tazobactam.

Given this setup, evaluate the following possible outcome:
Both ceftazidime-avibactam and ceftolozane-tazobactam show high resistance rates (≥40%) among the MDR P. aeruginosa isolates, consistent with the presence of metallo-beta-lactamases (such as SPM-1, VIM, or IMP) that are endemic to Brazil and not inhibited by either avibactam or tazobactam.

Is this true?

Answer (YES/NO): NO